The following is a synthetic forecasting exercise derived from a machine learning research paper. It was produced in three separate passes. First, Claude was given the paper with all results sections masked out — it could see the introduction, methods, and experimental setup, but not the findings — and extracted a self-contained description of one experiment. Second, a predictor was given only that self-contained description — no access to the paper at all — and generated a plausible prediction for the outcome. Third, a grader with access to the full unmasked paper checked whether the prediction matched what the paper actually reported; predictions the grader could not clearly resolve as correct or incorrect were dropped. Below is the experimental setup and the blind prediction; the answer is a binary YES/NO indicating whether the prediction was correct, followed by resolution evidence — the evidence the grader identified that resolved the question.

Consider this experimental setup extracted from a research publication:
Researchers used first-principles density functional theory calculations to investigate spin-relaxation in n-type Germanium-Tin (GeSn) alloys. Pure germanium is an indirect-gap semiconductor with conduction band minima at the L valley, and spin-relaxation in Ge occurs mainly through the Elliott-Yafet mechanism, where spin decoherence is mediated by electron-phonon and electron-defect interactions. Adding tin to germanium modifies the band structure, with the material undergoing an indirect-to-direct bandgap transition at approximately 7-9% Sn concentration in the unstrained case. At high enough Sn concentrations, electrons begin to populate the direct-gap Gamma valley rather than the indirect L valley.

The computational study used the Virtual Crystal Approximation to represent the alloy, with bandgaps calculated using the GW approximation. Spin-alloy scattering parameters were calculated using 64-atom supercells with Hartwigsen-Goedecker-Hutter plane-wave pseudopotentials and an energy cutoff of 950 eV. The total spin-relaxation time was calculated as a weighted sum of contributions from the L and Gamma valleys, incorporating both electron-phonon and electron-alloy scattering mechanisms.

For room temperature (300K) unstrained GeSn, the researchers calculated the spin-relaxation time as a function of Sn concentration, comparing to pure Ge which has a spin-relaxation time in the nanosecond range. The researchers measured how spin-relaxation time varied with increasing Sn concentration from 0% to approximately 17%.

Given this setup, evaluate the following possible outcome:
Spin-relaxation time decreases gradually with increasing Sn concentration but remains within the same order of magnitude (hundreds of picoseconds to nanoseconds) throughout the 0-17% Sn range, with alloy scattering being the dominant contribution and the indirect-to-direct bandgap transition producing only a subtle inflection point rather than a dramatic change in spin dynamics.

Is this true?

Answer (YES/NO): NO